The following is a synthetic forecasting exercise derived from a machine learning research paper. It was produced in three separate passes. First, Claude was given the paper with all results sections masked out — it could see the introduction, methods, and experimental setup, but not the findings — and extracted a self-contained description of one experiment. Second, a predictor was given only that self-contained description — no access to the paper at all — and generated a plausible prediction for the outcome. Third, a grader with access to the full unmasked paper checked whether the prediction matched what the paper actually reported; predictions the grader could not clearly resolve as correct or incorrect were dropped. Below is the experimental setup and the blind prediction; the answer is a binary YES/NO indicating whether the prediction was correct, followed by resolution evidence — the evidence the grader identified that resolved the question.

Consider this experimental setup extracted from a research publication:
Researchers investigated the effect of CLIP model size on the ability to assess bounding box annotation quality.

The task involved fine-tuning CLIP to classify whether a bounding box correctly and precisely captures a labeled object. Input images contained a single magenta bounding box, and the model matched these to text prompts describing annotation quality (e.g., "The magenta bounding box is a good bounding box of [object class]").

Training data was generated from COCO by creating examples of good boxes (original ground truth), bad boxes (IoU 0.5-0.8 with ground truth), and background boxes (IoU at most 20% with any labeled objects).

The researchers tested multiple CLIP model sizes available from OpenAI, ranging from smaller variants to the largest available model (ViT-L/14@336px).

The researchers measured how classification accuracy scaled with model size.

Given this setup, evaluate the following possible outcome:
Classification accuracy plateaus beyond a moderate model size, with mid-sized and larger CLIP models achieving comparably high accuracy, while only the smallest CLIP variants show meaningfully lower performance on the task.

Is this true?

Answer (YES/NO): NO